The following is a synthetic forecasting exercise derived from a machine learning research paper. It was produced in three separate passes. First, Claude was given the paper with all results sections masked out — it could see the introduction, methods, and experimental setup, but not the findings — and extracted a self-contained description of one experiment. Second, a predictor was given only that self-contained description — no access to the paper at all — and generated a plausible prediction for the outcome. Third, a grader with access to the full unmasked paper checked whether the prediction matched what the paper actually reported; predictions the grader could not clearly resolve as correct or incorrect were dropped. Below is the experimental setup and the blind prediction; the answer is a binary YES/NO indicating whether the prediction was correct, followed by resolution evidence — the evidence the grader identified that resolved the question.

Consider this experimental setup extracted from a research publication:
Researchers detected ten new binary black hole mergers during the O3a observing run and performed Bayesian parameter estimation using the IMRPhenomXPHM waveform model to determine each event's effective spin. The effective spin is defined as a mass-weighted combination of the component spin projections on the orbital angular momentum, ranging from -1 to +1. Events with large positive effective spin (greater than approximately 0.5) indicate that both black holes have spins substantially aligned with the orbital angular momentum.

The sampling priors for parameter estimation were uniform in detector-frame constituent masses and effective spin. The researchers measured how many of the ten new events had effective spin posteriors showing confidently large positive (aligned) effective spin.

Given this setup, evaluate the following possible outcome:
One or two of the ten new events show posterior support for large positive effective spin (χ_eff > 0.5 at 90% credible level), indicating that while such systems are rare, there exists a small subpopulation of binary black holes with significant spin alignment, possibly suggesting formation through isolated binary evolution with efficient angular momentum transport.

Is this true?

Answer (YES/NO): NO